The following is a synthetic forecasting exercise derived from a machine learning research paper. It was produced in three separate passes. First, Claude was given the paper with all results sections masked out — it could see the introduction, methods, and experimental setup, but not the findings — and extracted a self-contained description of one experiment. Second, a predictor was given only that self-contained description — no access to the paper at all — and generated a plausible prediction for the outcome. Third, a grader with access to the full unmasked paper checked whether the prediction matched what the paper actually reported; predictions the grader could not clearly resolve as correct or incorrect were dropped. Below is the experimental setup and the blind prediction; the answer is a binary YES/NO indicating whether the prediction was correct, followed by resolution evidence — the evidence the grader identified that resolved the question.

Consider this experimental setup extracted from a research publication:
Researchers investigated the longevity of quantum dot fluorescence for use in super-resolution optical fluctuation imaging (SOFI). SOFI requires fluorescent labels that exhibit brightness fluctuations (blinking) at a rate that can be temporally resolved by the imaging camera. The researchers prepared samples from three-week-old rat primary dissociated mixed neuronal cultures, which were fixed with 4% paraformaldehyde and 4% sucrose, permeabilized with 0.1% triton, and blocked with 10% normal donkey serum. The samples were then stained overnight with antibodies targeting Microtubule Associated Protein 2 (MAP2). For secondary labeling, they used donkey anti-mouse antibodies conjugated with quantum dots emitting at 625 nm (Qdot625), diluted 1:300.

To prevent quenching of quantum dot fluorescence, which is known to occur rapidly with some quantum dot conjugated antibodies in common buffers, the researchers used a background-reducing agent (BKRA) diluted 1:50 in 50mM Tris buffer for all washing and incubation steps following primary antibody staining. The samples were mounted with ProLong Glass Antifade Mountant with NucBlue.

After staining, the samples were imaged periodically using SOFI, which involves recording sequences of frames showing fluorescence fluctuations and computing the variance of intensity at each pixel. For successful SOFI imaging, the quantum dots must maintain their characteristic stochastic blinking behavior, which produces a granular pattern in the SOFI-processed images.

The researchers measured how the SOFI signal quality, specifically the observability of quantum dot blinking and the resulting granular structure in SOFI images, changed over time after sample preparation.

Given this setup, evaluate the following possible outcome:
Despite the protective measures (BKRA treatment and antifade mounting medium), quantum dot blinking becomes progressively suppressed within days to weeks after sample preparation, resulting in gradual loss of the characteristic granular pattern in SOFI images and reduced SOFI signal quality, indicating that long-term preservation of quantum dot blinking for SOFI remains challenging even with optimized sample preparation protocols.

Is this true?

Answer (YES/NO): YES